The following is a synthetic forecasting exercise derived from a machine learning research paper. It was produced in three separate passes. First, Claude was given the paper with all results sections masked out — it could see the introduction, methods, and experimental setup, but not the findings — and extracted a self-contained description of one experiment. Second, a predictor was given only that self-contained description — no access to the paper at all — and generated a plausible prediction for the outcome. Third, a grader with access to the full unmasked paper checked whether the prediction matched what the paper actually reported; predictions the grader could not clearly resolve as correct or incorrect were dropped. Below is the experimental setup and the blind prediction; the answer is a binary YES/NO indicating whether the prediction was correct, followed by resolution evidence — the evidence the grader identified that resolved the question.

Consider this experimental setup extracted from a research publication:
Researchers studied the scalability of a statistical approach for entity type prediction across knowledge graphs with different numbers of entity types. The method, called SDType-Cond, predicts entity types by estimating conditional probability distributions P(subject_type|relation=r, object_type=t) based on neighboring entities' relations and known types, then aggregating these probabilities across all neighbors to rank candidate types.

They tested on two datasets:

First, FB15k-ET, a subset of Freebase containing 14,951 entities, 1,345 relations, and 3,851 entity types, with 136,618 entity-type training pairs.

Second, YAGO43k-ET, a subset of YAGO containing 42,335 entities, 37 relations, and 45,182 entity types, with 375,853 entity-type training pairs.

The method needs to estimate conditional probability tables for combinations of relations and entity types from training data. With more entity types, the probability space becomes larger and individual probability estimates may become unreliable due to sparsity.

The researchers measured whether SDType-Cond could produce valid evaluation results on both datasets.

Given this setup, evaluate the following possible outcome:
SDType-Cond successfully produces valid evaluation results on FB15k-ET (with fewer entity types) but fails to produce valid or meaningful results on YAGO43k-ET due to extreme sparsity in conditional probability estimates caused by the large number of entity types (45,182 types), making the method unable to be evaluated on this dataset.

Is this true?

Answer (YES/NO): YES